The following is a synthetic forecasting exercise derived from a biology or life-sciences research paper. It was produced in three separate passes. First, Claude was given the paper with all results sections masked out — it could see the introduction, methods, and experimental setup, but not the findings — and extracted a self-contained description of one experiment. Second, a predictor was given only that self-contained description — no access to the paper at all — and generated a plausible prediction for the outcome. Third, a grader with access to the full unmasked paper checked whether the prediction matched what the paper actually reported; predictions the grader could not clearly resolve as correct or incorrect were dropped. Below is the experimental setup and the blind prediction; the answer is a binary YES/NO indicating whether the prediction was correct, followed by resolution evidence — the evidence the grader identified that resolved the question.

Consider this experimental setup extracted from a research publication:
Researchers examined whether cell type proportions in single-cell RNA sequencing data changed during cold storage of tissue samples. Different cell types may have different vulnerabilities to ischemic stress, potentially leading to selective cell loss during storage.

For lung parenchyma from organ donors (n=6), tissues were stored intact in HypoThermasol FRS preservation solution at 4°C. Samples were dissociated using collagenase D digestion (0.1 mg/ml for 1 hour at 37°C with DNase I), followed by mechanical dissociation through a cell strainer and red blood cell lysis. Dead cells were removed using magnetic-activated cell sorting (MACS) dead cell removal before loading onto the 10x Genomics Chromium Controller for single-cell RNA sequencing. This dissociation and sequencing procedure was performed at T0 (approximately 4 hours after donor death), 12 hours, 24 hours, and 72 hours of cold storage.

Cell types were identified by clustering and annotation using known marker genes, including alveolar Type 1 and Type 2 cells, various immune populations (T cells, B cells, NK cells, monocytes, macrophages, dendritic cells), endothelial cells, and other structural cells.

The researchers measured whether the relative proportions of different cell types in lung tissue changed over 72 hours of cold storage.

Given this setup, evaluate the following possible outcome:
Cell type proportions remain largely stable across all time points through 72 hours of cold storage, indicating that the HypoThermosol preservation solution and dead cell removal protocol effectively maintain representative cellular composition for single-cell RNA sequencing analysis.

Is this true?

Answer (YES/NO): YES